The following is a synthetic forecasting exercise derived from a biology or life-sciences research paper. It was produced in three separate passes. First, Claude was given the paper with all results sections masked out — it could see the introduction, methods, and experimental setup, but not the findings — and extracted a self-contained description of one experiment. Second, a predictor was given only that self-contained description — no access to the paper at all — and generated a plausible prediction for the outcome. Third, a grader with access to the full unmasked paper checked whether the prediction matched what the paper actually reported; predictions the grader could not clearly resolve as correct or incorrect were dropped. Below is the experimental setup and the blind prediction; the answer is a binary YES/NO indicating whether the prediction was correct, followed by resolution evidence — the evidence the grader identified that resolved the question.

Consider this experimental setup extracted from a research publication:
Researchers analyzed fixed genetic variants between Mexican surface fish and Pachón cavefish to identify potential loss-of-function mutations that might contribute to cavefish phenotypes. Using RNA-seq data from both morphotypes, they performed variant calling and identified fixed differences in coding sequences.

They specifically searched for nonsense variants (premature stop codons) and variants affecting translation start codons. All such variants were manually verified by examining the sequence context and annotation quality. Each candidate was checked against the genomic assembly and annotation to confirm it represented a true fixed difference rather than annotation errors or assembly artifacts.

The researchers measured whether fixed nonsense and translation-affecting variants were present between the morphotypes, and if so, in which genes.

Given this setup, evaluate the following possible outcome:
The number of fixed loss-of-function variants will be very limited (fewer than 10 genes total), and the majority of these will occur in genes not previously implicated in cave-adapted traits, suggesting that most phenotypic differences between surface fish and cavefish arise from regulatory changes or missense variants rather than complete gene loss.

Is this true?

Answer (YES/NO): NO